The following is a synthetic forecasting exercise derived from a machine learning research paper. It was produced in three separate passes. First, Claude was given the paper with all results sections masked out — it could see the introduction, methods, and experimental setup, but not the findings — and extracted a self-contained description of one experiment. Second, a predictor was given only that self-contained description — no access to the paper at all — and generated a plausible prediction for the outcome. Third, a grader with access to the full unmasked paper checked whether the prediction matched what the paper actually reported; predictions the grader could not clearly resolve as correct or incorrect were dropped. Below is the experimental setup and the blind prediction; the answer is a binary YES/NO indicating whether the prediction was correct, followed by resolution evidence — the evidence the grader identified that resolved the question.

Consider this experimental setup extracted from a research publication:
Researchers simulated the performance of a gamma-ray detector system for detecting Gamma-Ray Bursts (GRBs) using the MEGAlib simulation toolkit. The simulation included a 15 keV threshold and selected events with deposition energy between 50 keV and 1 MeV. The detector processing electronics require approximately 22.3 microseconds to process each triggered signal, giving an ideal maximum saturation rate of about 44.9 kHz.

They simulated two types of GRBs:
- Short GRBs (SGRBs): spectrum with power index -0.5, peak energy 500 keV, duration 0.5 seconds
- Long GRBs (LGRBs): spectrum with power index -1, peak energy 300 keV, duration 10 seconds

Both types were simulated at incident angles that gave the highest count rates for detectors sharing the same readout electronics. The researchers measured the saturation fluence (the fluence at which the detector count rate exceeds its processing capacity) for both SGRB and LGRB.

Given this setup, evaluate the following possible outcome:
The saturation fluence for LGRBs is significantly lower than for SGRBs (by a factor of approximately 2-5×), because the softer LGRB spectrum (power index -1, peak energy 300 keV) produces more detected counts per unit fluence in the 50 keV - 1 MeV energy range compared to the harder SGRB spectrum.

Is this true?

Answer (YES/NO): NO